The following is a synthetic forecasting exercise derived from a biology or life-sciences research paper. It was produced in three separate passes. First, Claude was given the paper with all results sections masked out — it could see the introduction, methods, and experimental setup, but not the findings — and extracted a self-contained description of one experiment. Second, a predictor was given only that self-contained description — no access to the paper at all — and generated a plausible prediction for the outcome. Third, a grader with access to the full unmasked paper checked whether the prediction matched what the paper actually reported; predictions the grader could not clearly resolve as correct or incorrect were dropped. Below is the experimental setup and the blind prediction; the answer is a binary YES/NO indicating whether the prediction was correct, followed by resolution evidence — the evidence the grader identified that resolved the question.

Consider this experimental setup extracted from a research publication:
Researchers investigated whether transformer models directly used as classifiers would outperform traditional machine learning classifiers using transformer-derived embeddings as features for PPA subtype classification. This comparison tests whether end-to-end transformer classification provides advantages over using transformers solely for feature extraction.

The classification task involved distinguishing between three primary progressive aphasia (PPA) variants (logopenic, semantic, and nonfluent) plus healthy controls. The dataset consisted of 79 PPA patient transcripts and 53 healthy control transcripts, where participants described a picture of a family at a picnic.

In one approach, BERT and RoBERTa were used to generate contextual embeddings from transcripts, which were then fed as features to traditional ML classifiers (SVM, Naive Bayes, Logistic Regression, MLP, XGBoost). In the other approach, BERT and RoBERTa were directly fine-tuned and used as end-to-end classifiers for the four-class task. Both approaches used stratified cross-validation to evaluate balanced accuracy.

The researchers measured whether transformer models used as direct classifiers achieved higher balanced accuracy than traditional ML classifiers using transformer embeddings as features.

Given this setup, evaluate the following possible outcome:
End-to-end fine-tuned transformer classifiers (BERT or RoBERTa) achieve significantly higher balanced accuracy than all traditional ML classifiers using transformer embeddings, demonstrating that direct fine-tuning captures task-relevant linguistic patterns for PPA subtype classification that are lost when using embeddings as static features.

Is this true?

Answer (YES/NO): NO